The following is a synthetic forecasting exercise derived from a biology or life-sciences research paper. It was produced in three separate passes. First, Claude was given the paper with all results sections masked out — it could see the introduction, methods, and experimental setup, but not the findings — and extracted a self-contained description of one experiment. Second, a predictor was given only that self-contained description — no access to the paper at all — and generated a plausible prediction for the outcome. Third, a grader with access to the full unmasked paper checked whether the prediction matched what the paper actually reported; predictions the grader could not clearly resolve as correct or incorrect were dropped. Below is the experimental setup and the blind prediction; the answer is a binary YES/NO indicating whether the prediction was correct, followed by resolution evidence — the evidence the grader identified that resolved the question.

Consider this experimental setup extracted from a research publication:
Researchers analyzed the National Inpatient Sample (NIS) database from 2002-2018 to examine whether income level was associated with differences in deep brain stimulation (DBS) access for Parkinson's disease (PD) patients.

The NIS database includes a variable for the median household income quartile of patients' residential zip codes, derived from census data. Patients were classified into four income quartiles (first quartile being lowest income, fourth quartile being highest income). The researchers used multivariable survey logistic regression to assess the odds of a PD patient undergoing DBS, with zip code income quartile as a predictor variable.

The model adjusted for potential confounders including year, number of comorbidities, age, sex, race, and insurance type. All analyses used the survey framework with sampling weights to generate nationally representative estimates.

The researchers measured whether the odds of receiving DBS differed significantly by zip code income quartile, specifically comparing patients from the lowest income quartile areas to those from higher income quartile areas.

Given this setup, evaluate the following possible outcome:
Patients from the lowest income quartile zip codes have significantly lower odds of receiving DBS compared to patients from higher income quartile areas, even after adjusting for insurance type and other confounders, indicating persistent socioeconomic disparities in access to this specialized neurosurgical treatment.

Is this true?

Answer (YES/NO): YES